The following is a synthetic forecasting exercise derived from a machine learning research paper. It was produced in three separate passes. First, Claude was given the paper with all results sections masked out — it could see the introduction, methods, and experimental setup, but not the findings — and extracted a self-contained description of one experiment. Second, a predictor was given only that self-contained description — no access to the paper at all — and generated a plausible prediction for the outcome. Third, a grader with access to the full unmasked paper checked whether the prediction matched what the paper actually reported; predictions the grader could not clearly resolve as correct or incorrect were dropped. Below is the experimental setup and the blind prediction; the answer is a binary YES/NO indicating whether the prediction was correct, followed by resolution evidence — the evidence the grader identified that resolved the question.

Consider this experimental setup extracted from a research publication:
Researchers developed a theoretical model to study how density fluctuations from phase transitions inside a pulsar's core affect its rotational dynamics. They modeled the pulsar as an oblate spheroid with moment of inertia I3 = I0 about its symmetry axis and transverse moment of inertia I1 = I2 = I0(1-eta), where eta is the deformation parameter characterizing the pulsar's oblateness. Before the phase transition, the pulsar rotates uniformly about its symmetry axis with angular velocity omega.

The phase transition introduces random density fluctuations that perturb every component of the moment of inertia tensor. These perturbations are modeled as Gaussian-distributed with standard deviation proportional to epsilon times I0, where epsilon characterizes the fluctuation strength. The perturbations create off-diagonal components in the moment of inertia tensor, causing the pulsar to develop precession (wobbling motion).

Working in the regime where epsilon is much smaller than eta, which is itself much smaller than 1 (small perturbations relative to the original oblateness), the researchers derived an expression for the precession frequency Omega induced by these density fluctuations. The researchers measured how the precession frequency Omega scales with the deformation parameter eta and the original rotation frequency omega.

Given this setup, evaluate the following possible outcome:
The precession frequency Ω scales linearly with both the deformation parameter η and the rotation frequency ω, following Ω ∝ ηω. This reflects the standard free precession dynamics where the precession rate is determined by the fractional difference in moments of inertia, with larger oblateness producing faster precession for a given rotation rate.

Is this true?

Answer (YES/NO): YES